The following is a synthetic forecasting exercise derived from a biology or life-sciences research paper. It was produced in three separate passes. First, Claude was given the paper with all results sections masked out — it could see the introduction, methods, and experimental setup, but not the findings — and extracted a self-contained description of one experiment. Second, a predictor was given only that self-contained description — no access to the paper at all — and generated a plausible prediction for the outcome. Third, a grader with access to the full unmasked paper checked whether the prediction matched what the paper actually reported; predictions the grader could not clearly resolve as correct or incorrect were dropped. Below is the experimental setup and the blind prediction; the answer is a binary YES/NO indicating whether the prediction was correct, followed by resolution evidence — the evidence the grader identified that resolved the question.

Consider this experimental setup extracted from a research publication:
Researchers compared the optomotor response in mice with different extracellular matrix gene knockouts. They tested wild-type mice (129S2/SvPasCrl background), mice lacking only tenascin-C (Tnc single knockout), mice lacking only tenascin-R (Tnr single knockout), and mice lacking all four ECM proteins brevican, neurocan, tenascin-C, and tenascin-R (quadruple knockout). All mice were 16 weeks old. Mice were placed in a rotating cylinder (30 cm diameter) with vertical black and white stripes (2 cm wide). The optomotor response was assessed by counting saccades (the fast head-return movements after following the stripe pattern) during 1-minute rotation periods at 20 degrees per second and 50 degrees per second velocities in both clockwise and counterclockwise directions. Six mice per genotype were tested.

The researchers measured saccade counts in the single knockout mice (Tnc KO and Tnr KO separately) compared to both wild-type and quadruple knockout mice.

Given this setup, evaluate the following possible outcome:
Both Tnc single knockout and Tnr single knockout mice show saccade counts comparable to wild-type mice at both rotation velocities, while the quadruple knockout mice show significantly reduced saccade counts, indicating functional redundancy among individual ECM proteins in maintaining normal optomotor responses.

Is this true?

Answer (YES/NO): NO